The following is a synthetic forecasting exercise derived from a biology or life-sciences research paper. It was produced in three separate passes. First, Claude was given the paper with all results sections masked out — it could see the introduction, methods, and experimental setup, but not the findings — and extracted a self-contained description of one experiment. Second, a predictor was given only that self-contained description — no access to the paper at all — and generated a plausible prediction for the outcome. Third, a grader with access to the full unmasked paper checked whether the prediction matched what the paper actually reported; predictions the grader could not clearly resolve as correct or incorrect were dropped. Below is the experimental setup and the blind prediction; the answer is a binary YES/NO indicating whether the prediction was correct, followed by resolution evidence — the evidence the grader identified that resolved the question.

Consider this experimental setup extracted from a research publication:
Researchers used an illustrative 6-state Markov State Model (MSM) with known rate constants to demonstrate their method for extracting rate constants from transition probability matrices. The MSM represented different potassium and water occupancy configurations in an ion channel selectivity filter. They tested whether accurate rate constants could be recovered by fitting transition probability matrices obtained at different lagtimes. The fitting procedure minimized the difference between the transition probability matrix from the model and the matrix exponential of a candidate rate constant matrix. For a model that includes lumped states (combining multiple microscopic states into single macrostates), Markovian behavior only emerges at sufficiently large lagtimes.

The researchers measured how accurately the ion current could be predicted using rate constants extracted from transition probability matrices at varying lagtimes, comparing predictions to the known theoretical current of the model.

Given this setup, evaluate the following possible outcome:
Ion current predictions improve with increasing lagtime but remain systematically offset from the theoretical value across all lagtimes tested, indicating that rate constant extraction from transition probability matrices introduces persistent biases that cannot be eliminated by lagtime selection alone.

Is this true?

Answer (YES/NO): NO